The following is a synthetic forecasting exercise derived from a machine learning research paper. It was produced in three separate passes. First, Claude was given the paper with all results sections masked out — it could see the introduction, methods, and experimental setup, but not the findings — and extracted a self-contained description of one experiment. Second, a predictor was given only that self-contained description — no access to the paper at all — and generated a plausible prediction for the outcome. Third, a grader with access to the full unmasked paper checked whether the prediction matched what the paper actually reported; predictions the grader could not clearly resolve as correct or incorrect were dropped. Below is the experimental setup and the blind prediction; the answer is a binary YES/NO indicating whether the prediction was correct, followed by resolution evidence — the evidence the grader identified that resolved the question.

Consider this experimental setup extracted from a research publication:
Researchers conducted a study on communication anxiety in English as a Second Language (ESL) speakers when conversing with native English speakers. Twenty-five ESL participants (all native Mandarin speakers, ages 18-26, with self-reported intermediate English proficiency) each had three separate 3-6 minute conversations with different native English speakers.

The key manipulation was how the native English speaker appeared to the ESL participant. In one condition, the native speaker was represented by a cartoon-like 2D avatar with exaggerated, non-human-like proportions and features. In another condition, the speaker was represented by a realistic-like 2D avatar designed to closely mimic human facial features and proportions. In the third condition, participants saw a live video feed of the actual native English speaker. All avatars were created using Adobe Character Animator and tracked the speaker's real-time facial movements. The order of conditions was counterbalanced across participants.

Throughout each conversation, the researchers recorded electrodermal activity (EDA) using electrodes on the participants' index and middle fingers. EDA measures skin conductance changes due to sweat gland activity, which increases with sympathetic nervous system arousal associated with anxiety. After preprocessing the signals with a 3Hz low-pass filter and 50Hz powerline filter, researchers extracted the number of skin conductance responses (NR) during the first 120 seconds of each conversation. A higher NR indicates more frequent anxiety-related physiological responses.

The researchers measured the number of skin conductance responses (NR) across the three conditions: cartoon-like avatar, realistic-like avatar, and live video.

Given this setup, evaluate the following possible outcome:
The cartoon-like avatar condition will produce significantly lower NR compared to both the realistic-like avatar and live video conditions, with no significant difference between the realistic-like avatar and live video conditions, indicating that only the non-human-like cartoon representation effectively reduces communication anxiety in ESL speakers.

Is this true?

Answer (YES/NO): NO